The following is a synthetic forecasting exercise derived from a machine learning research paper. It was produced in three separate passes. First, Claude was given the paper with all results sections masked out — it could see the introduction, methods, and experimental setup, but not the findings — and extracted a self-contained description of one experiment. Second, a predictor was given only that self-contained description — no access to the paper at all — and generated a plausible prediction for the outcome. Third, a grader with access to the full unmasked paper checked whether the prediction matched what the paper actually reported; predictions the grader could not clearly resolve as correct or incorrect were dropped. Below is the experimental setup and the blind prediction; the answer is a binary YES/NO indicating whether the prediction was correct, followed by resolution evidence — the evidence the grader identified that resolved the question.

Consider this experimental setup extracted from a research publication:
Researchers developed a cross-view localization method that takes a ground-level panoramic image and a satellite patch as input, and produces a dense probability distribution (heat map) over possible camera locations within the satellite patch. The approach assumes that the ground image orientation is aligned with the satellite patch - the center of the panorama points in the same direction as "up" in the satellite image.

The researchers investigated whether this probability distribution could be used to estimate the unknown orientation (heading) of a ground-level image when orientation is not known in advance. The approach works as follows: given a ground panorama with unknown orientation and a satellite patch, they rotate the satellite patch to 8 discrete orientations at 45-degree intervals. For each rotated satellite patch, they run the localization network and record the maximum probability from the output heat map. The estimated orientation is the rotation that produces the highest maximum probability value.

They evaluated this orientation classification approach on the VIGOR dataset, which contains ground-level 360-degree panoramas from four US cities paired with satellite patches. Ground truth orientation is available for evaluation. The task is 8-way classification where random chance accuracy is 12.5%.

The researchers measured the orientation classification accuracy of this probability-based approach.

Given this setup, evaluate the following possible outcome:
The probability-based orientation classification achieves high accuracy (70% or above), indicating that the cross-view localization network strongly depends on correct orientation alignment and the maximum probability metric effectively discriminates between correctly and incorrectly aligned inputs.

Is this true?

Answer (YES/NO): NO